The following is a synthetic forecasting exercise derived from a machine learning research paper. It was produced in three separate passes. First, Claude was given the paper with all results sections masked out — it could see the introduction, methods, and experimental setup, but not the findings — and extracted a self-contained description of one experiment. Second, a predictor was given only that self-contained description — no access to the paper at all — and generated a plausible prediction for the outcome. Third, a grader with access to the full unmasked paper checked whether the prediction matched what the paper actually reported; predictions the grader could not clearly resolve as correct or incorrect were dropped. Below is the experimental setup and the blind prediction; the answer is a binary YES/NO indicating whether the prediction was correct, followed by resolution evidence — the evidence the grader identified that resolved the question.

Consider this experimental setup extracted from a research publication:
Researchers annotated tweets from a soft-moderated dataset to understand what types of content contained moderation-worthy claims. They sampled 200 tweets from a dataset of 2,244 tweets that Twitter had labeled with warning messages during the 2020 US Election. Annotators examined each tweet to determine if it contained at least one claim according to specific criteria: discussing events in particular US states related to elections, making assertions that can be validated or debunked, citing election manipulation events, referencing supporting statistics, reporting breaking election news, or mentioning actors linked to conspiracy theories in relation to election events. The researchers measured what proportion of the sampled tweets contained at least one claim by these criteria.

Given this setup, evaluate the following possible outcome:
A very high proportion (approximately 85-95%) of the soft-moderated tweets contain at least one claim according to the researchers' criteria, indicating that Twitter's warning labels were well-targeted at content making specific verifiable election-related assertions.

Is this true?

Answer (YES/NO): NO